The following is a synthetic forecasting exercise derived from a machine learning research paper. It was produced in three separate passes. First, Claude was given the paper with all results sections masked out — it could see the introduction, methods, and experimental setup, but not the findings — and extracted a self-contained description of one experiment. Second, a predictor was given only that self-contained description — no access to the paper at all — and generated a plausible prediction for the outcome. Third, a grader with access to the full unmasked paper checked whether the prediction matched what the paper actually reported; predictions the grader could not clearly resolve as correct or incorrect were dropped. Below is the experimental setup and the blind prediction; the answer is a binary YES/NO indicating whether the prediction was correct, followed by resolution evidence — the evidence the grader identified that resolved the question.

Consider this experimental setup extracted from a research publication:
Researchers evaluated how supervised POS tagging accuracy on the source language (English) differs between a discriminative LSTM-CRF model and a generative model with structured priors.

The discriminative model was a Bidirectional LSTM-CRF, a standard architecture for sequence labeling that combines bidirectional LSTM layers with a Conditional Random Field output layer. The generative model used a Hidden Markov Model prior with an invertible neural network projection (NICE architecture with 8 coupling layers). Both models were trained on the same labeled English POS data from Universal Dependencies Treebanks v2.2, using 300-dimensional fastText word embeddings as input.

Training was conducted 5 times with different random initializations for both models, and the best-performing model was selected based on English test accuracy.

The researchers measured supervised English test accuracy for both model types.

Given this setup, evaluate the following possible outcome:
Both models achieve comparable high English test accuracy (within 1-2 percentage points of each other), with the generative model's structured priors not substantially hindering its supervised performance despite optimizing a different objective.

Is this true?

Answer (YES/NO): NO